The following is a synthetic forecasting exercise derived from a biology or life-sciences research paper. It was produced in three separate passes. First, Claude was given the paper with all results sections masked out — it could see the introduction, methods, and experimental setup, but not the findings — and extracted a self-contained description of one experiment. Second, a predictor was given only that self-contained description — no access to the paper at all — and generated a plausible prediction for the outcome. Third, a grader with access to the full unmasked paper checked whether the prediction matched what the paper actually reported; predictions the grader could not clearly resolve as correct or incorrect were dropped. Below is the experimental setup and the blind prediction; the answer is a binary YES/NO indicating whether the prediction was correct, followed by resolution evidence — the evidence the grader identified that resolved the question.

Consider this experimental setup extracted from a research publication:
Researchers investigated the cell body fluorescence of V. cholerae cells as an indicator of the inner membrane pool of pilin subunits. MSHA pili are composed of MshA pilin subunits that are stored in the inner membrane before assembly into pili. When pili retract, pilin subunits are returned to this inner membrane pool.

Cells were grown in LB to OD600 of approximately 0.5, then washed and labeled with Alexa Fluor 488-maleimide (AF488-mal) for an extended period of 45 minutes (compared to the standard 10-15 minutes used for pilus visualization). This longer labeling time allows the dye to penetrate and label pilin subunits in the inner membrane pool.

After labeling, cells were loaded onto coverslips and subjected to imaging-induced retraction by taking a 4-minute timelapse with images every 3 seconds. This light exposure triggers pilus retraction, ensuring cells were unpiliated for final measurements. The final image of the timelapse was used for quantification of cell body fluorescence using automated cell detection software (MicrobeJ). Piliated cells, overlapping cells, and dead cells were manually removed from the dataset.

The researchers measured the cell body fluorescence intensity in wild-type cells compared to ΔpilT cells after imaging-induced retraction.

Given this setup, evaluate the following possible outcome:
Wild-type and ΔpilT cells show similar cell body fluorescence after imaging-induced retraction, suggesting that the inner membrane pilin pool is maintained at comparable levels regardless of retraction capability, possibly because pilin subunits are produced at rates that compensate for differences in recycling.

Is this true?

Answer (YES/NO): YES